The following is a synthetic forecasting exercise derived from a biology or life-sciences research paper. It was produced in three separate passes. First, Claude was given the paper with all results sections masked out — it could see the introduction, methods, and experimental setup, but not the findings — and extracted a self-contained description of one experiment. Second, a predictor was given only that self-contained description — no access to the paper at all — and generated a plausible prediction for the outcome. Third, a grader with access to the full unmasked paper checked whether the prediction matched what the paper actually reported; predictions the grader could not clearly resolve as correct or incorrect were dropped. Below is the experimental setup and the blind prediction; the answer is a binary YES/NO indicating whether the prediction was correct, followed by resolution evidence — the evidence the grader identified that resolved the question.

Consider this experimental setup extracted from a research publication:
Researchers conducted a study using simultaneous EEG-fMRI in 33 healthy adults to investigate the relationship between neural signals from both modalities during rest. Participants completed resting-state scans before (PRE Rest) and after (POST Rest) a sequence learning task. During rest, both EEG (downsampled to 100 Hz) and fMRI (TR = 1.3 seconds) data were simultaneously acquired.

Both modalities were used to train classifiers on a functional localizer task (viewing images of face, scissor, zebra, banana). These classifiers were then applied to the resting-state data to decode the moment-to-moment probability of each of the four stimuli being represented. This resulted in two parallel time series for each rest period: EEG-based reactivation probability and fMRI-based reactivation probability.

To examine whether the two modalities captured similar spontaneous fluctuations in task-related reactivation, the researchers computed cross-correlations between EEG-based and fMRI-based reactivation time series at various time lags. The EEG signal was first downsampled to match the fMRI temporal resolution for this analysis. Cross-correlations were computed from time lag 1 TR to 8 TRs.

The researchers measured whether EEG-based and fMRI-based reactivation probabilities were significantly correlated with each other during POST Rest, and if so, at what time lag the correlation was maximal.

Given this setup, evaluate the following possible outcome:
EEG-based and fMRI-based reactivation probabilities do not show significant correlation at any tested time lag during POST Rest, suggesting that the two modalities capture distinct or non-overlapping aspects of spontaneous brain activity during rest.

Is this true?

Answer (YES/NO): YES